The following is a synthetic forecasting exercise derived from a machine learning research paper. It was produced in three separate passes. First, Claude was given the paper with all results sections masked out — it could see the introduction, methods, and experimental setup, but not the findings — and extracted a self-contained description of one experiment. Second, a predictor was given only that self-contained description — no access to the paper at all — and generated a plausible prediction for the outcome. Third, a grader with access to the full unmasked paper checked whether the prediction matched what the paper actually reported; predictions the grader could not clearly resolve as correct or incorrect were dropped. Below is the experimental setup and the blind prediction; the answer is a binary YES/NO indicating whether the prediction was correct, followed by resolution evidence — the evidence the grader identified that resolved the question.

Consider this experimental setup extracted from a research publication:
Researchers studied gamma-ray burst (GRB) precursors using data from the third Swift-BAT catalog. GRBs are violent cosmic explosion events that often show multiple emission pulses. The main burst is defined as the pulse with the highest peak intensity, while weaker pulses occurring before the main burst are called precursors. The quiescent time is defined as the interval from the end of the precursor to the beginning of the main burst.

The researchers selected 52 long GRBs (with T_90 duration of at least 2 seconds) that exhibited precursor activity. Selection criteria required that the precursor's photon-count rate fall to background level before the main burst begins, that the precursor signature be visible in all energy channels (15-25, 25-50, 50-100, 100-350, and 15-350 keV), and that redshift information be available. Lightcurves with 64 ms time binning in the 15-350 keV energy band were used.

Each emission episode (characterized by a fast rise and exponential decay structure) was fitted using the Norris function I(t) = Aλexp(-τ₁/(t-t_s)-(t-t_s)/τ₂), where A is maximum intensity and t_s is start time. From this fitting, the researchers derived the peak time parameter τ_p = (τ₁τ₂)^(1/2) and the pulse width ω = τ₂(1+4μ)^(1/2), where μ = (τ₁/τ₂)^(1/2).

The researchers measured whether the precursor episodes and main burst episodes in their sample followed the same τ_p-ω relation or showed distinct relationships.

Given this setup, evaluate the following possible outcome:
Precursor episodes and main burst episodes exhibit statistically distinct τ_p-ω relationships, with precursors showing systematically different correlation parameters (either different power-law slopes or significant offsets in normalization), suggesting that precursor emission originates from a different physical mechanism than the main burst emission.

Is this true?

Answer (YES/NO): NO